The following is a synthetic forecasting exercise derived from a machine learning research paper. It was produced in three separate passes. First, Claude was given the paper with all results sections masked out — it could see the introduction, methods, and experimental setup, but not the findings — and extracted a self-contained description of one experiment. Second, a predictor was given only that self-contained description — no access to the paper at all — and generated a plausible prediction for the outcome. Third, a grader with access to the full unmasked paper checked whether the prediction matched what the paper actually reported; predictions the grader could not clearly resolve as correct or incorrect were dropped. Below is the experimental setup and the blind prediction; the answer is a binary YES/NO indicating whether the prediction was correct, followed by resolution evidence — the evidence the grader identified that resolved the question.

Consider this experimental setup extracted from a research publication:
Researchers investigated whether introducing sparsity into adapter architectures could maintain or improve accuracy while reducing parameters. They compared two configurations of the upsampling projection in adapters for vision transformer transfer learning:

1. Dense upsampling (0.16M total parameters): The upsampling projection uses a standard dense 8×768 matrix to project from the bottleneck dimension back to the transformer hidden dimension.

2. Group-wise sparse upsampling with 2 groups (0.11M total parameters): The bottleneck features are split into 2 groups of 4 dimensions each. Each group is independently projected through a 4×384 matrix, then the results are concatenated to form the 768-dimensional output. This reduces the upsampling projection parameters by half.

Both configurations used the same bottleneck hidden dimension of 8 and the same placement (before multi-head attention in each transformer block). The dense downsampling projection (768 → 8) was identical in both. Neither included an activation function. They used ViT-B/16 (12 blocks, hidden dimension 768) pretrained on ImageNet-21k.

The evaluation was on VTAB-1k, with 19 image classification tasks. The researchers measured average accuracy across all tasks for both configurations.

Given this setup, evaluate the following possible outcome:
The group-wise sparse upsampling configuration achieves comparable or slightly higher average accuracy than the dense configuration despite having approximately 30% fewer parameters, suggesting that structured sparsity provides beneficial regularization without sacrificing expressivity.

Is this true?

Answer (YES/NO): YES